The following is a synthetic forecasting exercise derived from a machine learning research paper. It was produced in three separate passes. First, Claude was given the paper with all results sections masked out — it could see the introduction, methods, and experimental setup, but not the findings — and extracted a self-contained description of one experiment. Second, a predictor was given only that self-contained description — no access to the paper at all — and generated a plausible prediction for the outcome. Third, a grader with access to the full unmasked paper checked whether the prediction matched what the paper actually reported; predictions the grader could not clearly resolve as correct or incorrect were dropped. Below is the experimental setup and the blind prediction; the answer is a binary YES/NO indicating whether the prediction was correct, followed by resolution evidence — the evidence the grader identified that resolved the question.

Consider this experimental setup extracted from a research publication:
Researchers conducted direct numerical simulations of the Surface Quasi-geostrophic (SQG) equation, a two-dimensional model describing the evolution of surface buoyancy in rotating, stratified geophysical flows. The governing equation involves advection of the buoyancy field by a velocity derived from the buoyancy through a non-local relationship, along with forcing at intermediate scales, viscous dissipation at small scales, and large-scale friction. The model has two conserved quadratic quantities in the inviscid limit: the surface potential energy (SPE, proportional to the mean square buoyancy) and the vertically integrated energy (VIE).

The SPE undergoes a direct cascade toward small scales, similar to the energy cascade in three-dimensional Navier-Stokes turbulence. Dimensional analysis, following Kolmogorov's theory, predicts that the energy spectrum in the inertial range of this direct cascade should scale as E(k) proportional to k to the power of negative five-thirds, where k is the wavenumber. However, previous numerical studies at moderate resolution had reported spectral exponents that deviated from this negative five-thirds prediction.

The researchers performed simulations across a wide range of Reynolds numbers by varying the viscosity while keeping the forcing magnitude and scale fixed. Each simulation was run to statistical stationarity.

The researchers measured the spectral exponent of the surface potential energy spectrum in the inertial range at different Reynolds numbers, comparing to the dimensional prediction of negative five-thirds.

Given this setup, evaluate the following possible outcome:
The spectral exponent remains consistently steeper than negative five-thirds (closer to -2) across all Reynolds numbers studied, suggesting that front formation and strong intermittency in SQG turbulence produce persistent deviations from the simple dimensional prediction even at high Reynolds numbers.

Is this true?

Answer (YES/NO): NO